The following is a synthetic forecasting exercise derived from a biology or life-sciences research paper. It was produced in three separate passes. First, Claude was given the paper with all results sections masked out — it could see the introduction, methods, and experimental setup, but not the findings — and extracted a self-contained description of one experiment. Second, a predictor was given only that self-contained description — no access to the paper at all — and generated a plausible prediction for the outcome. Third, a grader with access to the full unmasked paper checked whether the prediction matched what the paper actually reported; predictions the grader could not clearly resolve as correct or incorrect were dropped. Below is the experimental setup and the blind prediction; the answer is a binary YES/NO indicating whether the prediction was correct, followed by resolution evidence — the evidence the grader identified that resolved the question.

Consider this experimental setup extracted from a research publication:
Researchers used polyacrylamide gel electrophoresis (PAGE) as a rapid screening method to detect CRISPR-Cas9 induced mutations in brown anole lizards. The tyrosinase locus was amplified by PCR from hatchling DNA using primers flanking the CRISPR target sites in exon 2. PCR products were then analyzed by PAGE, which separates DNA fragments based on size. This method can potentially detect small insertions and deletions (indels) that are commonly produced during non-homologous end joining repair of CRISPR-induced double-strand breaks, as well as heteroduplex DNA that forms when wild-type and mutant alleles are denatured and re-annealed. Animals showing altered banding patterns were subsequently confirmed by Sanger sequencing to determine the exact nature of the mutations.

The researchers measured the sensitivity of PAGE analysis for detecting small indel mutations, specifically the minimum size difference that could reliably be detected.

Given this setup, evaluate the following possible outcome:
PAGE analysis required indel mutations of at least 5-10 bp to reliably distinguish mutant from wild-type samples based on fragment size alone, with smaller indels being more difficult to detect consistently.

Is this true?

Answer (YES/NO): NO